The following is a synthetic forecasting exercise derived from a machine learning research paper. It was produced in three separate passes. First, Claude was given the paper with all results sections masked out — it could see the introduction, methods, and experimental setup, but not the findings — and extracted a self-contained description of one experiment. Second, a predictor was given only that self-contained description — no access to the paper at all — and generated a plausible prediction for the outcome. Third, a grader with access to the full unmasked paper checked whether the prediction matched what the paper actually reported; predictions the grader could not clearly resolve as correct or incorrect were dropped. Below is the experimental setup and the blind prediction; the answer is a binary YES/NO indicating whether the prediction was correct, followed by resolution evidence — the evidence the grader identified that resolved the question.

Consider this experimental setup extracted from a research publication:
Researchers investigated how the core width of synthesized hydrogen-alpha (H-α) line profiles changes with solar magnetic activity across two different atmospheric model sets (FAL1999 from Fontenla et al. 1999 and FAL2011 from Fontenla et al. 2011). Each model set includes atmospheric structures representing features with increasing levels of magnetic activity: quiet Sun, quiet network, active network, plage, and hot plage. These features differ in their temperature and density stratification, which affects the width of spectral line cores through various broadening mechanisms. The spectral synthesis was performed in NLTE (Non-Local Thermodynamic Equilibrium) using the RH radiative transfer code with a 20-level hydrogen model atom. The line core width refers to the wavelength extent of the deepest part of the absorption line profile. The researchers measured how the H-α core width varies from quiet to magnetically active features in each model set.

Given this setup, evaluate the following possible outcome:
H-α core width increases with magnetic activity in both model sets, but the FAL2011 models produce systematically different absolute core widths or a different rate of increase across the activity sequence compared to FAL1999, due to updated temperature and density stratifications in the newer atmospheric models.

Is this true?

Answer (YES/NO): NO